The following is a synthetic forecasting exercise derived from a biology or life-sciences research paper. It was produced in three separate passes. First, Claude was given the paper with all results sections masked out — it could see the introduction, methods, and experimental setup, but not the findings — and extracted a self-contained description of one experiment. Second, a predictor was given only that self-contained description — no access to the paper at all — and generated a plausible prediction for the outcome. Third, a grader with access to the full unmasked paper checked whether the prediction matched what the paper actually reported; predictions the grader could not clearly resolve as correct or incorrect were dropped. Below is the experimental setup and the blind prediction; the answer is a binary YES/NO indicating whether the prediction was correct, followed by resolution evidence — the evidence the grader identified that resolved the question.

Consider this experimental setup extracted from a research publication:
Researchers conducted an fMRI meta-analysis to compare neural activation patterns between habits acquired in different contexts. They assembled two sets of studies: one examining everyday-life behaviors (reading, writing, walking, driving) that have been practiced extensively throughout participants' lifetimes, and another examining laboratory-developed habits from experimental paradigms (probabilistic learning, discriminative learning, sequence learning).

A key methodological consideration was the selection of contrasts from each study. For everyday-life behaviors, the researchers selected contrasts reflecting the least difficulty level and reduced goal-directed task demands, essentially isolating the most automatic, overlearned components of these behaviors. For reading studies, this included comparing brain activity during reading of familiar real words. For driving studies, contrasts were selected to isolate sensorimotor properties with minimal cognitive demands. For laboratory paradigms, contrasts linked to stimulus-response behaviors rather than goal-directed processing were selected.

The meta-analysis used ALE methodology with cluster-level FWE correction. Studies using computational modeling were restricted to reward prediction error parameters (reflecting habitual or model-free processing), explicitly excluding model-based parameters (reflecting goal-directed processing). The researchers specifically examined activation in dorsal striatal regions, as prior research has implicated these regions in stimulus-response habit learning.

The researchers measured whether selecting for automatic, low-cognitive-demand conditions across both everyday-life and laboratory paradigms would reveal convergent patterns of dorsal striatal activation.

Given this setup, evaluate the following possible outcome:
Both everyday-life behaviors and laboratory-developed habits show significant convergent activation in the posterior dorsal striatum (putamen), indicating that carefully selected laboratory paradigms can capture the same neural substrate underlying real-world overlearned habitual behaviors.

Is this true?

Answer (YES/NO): YES